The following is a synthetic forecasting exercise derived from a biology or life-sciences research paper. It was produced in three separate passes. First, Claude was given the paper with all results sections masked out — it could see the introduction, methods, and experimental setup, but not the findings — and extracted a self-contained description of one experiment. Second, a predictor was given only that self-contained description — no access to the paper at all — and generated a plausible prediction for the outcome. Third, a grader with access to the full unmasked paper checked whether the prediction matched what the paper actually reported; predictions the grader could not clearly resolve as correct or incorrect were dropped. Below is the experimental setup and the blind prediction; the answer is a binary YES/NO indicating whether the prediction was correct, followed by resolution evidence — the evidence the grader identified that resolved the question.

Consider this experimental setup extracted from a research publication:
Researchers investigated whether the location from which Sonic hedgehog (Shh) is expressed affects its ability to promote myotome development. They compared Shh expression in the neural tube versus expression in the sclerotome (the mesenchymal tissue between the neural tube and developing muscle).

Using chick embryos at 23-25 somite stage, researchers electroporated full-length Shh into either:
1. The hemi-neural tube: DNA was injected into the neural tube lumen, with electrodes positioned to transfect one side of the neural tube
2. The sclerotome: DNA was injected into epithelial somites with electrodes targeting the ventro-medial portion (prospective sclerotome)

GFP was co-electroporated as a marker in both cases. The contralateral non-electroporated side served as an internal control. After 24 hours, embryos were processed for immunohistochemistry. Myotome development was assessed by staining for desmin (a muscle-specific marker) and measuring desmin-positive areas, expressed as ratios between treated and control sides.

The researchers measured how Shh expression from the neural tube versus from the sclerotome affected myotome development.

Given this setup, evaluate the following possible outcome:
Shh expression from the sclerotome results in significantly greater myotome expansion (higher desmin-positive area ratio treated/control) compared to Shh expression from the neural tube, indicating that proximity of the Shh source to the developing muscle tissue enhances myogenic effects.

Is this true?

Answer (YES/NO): YES